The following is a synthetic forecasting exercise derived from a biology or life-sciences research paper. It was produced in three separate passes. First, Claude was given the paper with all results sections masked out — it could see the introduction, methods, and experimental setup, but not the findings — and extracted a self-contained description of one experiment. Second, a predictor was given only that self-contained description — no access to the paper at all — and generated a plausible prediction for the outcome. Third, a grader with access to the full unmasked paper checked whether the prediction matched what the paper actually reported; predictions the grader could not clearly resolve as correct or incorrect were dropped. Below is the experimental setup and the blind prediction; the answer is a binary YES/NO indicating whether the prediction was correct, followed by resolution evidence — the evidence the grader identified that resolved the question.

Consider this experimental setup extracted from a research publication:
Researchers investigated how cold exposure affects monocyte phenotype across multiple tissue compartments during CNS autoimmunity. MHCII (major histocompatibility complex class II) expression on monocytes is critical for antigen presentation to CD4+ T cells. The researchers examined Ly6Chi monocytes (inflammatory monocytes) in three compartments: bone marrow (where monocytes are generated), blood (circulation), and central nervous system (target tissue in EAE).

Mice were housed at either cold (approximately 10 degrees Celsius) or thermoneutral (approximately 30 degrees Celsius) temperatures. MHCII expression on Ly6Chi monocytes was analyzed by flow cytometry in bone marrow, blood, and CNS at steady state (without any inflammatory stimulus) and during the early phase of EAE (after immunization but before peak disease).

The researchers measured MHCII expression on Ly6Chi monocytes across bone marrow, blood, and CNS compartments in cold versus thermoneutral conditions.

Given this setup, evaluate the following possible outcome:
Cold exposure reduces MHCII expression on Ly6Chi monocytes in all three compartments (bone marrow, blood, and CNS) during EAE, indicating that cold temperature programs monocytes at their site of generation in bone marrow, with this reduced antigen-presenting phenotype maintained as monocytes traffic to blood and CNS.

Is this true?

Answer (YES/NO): YES